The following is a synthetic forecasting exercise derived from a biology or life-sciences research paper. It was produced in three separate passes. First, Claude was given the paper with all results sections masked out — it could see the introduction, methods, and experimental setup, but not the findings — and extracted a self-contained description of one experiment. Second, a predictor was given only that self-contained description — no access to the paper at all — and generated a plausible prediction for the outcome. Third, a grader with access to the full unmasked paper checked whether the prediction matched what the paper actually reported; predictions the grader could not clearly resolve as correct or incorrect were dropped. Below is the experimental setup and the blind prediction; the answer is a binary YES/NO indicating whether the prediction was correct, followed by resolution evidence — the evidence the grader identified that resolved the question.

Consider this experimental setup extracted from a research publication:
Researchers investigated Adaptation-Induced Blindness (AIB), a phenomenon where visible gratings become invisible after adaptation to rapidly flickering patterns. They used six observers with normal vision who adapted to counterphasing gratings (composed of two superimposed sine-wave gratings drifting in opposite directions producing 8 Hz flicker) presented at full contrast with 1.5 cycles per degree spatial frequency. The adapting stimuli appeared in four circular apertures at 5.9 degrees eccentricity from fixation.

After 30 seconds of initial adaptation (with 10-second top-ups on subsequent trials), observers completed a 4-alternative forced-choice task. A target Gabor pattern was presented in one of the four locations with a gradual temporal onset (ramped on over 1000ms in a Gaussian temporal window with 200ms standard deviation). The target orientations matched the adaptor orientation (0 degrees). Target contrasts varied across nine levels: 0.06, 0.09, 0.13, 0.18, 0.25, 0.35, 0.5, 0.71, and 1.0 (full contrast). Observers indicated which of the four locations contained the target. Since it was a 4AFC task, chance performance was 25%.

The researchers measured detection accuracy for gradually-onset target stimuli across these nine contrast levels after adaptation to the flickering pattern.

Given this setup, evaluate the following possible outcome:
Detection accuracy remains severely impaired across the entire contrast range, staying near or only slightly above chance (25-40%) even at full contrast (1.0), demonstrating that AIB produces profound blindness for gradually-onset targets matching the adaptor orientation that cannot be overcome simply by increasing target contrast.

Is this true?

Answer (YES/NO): YES